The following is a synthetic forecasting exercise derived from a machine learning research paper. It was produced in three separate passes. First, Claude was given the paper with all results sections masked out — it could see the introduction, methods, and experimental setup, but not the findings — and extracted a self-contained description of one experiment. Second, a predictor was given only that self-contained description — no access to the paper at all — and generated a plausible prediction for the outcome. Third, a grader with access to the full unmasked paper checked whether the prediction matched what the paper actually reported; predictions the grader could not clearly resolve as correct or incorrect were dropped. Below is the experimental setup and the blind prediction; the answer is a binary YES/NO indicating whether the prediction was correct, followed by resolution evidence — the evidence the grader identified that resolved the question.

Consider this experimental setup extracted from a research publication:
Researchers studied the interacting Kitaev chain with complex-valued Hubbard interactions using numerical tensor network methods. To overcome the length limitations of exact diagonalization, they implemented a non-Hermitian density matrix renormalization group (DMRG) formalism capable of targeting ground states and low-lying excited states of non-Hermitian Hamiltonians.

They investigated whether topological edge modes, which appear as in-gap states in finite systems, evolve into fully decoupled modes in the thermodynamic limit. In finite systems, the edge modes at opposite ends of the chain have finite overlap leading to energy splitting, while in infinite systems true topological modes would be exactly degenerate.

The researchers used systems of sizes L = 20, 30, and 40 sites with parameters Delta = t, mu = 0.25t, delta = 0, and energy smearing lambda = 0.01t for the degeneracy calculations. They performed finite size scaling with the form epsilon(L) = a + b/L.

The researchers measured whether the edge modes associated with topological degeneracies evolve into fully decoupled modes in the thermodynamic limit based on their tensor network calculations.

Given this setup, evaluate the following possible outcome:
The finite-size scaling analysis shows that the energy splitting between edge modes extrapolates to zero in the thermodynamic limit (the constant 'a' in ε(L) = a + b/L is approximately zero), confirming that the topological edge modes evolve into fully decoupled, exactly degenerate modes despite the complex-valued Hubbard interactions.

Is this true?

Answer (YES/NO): YES